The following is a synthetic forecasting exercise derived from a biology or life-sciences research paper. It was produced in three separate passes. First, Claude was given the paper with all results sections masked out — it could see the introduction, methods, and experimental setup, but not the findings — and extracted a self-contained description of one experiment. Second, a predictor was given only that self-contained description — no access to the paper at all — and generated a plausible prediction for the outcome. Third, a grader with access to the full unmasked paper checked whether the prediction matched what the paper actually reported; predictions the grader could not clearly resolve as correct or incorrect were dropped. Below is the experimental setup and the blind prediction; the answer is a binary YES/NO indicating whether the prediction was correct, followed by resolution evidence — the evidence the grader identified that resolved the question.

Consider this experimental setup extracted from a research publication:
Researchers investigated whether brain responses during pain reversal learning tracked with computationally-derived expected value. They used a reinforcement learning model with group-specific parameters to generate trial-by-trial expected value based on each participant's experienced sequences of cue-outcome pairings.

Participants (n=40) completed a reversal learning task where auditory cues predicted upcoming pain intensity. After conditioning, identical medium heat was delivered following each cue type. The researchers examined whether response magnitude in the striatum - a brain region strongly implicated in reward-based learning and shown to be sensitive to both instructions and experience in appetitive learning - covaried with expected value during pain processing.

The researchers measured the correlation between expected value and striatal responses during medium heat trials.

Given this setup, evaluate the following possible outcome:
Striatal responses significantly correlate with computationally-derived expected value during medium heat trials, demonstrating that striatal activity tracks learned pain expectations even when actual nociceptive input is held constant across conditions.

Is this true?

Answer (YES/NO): YES